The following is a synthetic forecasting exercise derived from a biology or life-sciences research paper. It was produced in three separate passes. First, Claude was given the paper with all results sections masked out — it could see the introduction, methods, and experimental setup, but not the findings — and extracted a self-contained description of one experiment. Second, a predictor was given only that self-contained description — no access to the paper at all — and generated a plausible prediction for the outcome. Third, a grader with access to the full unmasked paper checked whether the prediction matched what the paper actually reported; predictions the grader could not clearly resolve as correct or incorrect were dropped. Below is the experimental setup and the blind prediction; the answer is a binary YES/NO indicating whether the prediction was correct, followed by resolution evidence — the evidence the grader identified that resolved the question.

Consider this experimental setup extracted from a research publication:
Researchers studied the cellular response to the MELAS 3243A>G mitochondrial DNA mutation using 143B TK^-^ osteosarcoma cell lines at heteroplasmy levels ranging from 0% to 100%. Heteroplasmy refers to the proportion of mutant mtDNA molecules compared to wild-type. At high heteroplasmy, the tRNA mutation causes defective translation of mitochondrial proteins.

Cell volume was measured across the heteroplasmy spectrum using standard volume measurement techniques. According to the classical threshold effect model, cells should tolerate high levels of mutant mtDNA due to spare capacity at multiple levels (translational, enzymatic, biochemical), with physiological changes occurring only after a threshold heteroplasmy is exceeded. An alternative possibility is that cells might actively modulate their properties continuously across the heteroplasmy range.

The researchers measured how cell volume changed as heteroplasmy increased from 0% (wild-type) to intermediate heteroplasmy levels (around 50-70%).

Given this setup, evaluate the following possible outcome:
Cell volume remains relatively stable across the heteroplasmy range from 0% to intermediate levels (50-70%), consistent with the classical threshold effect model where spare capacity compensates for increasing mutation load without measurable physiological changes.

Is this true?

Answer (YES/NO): NO